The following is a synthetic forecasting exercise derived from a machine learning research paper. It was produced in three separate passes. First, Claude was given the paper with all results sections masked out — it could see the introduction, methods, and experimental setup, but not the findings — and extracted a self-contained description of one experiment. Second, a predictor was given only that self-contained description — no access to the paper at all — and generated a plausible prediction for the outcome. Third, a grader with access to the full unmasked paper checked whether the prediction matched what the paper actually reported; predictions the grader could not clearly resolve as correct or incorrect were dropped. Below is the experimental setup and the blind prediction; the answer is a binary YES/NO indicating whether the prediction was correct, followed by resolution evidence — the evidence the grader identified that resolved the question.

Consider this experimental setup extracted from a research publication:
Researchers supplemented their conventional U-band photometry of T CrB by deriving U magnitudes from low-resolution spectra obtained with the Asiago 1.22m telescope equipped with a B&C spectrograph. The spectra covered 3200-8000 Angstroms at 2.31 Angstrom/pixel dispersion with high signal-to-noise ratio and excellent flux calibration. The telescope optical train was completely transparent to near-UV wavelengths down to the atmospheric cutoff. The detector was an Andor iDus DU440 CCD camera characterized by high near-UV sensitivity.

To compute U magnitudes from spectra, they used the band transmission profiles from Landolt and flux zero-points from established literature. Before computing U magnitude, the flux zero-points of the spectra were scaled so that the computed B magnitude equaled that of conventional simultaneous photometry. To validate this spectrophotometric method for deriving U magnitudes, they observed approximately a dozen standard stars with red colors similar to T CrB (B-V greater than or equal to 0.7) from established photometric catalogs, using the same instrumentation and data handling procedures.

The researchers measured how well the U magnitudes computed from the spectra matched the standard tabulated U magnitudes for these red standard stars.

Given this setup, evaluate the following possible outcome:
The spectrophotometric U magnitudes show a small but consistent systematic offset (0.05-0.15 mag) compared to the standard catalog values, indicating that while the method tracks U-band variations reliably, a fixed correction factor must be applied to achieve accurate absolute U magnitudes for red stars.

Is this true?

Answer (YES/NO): NO